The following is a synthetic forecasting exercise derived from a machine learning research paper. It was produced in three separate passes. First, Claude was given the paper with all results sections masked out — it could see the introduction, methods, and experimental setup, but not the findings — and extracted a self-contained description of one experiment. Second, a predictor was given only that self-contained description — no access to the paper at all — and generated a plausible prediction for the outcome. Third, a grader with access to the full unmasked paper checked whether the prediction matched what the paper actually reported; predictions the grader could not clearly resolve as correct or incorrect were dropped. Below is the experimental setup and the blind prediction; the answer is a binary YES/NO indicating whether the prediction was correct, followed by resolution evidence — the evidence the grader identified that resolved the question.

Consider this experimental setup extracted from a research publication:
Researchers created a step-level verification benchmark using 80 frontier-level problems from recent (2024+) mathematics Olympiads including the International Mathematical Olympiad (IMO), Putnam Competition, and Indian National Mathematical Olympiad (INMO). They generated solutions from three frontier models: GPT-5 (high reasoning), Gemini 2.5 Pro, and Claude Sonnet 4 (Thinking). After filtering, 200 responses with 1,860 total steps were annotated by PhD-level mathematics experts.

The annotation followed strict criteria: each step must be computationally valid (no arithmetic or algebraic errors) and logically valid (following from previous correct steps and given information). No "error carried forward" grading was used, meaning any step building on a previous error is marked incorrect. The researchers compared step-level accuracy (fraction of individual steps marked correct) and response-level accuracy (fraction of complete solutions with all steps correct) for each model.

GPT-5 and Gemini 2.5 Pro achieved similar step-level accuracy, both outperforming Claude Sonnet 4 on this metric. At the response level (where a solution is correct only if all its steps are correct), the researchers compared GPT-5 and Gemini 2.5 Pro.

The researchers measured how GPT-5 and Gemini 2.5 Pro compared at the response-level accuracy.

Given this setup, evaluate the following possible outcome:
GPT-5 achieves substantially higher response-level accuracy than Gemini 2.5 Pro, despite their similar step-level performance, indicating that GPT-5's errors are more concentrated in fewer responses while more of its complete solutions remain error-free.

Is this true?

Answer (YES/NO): YES